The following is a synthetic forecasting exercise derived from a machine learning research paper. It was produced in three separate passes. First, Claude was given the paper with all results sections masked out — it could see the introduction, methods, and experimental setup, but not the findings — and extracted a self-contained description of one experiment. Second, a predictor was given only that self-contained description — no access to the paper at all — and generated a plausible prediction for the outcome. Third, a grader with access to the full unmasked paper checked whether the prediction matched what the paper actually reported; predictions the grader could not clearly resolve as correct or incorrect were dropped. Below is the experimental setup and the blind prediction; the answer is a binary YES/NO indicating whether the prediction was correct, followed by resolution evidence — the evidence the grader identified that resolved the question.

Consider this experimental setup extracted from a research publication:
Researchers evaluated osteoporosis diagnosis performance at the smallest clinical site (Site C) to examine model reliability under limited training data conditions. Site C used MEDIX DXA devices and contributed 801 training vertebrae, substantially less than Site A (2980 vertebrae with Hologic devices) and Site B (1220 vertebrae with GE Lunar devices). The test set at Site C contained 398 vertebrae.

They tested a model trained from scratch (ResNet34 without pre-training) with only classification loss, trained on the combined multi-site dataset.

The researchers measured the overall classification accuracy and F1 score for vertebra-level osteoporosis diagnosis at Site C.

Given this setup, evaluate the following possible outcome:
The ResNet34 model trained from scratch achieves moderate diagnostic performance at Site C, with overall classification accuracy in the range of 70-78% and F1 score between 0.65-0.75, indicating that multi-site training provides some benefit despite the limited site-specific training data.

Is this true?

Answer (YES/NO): NO